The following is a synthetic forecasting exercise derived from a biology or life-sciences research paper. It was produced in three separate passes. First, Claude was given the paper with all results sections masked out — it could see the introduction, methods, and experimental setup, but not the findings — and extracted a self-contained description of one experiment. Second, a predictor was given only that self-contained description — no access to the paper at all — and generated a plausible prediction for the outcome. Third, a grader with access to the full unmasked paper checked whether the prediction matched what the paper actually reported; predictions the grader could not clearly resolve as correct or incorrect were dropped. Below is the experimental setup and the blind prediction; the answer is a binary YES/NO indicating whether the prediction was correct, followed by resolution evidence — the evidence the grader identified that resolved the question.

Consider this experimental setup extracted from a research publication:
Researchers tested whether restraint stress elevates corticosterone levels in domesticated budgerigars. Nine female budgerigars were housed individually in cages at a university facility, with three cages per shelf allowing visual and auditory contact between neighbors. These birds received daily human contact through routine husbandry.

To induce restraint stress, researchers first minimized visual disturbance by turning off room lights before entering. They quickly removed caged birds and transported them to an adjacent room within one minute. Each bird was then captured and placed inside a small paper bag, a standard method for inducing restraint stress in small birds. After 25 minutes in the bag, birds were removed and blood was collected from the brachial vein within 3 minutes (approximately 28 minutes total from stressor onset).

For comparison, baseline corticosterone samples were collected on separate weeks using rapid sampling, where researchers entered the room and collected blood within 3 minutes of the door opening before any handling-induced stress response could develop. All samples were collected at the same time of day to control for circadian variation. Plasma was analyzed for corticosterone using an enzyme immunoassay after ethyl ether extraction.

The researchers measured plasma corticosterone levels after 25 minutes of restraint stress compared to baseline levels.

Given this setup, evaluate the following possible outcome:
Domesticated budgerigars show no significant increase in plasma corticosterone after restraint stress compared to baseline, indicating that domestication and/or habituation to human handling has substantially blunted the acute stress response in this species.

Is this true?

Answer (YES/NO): NO